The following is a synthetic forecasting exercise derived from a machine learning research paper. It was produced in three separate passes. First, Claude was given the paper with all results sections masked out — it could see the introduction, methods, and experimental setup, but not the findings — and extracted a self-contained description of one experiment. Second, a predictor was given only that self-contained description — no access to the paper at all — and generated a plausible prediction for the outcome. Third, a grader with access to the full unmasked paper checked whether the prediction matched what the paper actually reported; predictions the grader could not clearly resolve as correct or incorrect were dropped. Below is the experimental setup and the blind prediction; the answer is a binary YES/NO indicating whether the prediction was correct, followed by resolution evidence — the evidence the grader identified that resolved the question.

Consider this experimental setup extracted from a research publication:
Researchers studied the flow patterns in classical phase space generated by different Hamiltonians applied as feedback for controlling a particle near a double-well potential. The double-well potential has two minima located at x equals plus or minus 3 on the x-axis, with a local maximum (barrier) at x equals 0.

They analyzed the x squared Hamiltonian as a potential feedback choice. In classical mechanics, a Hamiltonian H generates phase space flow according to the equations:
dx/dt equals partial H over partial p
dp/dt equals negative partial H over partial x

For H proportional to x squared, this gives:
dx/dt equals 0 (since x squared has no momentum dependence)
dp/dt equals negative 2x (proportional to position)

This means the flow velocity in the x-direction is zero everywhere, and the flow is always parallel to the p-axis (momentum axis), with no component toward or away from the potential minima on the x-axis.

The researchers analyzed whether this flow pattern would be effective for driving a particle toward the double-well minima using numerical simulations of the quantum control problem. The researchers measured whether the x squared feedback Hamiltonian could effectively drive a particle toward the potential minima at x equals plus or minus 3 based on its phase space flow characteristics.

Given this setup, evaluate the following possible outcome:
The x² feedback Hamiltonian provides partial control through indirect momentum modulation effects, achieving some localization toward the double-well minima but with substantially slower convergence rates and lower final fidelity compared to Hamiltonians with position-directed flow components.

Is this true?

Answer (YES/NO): NO